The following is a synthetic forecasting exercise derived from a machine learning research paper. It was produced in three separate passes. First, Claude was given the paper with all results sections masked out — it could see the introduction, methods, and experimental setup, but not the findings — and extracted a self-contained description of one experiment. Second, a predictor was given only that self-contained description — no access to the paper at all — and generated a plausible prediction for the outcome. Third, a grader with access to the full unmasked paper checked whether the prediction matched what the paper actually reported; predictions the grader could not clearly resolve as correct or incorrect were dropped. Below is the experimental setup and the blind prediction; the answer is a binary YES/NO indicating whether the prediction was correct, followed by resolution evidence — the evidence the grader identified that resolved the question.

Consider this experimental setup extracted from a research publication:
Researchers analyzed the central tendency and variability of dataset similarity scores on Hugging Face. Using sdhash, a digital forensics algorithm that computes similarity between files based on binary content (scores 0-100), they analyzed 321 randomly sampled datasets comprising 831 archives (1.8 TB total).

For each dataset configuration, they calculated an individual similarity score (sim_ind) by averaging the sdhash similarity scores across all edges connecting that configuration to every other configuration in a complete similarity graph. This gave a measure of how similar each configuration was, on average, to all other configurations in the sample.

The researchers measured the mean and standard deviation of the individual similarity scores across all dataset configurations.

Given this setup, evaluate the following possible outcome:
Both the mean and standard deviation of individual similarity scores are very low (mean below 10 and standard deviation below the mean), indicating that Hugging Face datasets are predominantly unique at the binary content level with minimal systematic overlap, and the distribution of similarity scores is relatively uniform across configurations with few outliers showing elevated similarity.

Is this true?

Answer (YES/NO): NO